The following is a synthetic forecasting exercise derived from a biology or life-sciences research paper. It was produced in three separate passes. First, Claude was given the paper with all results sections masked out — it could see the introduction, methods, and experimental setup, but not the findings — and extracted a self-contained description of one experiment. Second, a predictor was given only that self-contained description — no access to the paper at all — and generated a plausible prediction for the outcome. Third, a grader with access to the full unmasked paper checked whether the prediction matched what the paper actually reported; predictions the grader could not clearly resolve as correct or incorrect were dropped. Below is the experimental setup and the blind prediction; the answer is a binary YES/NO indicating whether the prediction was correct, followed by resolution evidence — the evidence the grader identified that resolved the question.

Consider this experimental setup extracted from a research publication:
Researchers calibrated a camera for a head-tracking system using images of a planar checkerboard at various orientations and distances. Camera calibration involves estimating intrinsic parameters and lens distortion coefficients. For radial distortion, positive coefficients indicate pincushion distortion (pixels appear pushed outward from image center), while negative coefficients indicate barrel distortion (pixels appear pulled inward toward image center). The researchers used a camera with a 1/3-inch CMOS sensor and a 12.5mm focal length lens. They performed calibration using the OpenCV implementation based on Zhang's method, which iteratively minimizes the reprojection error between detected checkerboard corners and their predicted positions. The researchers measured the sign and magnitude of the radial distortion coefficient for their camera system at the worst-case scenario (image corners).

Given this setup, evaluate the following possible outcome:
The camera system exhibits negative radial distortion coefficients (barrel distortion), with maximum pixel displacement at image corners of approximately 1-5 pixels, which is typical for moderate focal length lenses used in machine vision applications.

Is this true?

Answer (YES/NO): NO